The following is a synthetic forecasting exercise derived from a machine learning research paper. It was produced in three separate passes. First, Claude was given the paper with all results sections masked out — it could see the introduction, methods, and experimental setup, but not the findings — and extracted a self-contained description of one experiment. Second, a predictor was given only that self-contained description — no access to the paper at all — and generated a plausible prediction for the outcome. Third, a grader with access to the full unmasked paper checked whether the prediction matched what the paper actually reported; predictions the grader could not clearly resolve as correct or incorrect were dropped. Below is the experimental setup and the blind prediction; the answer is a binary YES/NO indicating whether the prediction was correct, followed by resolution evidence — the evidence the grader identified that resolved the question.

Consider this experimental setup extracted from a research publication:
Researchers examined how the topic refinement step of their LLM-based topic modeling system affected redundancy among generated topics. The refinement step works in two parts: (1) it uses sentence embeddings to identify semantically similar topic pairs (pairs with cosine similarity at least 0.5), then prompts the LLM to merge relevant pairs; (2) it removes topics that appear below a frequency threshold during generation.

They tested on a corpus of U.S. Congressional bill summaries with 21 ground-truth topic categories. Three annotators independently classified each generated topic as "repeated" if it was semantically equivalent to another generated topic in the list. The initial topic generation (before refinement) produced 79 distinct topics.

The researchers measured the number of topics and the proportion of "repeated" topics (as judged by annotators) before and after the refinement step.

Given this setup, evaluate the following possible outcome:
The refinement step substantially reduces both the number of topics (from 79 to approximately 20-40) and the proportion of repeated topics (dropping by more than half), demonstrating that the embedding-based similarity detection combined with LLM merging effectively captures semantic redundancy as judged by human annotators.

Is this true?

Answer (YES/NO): YES